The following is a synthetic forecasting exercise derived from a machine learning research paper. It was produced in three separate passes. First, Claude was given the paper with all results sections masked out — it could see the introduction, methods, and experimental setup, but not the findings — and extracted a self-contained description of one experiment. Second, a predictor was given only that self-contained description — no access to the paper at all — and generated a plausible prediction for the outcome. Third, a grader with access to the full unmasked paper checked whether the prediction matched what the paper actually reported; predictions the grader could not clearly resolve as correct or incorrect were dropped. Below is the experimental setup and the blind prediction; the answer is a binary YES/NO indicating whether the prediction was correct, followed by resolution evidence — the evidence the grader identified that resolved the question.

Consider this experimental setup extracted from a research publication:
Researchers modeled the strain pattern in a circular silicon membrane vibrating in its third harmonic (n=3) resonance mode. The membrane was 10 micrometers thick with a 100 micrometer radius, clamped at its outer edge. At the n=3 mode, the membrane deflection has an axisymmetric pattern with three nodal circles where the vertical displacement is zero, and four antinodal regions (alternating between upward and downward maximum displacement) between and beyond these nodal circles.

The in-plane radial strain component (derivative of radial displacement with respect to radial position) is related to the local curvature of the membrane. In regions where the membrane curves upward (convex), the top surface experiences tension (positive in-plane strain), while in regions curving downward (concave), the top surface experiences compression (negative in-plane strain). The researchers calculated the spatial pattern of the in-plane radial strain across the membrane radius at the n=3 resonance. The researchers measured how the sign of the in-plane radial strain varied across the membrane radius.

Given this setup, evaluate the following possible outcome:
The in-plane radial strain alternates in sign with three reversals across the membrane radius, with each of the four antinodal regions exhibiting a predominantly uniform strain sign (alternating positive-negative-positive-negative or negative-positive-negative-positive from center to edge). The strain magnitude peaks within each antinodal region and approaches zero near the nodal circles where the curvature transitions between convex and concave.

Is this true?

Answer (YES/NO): YES